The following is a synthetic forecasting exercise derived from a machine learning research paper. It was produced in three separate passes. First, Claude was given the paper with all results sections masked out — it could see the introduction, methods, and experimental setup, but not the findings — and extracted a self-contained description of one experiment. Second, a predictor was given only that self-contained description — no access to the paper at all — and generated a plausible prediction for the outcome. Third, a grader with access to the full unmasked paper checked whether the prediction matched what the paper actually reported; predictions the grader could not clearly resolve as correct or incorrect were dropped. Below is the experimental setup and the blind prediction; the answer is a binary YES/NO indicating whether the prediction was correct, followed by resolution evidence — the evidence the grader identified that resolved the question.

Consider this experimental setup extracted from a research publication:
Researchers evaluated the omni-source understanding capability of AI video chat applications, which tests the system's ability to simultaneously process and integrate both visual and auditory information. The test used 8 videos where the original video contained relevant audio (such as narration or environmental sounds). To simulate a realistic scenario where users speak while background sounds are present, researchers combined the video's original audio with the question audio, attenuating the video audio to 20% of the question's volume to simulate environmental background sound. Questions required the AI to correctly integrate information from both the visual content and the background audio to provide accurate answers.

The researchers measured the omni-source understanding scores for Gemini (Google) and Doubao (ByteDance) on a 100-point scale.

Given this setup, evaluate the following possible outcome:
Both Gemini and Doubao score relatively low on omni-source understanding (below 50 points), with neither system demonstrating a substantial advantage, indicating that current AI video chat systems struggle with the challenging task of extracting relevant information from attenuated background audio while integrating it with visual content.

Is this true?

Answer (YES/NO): NO